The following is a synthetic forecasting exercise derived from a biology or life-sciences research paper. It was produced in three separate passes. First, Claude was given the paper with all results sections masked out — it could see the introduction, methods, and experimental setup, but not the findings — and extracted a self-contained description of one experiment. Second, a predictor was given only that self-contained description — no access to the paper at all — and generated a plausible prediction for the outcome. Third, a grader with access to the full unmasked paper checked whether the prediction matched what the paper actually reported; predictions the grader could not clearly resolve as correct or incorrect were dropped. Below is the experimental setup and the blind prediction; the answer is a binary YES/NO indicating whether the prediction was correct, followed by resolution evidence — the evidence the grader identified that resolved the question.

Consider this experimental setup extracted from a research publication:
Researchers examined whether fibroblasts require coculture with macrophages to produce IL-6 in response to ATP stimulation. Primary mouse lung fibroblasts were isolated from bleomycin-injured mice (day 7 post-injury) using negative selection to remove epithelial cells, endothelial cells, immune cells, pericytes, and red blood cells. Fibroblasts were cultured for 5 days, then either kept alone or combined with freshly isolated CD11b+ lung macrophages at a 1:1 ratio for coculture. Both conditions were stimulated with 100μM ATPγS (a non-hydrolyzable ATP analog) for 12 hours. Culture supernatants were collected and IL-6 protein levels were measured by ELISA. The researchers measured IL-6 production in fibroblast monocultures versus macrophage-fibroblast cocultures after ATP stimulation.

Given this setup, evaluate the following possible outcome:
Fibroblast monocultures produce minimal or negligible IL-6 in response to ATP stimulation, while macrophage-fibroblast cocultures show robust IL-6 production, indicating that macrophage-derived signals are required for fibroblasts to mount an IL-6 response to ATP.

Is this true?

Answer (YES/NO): NO